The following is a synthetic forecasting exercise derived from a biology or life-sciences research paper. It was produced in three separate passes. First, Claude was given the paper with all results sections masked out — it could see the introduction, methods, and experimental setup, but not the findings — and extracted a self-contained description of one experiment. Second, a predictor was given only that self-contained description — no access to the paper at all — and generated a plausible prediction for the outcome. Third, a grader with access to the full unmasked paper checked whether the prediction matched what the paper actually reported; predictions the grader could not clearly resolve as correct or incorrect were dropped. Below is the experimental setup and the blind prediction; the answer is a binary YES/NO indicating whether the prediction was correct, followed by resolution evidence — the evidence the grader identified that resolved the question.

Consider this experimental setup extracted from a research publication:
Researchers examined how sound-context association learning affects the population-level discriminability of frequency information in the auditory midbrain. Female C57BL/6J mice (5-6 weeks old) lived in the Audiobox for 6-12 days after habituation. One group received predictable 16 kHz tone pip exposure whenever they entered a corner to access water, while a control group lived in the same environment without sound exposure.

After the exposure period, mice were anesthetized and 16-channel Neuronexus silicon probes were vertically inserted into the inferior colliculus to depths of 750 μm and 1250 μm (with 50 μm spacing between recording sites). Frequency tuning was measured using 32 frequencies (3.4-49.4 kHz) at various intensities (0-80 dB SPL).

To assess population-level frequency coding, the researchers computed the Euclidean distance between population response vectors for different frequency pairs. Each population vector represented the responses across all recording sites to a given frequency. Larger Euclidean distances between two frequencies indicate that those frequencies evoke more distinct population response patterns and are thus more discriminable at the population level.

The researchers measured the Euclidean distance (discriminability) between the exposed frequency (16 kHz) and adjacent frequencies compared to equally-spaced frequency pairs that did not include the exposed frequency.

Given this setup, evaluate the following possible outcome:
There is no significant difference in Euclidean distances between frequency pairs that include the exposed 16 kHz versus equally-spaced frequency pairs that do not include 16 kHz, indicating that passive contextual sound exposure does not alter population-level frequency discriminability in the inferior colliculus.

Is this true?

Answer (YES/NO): NO